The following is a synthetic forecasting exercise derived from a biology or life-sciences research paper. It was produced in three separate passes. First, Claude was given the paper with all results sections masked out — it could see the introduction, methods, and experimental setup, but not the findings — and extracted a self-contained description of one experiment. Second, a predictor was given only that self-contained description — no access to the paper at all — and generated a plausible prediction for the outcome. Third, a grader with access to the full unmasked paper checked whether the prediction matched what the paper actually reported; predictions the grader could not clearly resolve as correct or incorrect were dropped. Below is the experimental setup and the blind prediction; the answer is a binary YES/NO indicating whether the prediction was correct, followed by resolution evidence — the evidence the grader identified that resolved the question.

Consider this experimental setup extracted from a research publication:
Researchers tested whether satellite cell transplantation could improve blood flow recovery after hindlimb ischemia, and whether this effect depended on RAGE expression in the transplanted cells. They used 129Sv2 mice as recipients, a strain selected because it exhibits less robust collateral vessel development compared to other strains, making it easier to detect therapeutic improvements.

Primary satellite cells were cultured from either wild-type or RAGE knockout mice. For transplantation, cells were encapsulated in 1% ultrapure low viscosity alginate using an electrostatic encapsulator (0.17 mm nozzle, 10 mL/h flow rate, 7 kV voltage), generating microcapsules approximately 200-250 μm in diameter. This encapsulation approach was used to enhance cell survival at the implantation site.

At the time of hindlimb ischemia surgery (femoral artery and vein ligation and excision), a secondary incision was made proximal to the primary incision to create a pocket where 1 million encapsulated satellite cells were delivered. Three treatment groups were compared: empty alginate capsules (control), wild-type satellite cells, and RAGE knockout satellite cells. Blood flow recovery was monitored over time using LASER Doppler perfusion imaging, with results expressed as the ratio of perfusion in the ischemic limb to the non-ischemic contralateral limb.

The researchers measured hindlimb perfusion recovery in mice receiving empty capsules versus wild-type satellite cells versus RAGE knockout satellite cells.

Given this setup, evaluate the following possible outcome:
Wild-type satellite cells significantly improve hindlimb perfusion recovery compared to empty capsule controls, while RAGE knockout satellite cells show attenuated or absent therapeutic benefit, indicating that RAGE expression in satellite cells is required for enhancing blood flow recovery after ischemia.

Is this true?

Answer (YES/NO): YES